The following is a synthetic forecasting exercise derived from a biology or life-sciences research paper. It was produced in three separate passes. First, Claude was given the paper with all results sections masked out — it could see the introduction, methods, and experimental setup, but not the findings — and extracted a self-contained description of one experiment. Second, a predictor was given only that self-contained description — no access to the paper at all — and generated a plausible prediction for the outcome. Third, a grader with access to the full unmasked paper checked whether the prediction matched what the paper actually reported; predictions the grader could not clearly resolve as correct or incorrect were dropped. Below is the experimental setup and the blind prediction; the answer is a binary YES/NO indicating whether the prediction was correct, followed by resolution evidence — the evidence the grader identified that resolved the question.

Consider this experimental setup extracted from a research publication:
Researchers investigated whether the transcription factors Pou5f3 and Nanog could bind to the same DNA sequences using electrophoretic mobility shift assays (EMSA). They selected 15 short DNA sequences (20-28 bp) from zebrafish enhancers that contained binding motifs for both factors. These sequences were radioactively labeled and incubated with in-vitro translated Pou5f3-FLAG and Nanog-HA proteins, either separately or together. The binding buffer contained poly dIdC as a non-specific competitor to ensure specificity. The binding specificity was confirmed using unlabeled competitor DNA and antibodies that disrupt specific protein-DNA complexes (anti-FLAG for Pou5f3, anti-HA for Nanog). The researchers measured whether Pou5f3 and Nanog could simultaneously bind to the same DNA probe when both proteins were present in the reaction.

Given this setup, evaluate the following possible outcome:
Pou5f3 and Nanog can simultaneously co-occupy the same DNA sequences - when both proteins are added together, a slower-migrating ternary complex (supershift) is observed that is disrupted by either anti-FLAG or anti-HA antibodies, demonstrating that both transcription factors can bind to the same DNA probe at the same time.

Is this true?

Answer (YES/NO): NO